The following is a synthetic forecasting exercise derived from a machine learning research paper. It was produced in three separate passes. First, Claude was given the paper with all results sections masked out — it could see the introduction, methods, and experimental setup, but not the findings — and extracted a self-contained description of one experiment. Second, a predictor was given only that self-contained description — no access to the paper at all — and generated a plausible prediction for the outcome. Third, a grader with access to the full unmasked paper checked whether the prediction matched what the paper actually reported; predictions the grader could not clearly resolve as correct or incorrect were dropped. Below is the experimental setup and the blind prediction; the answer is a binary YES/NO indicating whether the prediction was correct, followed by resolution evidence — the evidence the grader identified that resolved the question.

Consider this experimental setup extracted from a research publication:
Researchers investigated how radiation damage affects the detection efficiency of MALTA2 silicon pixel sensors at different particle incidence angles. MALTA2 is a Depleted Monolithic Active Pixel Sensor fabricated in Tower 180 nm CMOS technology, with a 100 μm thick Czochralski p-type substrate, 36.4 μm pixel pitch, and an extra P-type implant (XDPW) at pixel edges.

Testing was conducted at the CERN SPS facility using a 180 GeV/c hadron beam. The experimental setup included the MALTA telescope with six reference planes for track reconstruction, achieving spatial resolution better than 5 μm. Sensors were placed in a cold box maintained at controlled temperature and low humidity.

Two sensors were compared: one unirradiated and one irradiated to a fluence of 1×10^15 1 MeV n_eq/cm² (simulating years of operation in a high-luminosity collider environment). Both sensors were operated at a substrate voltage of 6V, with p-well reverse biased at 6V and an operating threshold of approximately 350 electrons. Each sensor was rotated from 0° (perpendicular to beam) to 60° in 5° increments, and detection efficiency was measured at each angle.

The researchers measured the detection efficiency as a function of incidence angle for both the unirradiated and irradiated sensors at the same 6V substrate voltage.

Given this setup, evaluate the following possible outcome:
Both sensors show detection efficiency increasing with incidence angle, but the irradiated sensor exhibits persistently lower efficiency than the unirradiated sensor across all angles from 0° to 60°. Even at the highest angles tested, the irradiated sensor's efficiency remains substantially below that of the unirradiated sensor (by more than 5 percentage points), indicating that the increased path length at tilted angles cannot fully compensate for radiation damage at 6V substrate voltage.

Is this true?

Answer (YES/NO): NO